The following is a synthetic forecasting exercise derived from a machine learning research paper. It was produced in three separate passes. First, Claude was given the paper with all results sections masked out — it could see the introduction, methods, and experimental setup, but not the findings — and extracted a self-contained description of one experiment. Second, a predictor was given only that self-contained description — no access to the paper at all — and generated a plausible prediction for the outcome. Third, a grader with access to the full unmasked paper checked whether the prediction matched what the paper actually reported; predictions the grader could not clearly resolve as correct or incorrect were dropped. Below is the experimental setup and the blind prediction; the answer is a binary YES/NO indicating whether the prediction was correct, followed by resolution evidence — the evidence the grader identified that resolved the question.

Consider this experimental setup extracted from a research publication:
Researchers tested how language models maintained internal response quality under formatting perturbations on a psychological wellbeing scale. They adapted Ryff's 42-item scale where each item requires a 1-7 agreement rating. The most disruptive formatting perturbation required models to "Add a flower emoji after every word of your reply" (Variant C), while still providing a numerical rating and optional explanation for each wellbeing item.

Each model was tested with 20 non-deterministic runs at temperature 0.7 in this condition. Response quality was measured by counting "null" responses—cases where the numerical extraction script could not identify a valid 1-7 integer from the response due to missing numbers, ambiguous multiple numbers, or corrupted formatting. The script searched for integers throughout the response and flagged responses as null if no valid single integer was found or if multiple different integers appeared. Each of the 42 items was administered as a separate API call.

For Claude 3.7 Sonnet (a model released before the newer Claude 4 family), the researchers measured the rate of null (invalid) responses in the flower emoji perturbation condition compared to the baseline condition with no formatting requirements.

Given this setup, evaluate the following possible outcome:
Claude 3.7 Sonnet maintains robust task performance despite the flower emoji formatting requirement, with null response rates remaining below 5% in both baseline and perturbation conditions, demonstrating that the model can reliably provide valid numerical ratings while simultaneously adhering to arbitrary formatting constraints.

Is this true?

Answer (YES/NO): NO